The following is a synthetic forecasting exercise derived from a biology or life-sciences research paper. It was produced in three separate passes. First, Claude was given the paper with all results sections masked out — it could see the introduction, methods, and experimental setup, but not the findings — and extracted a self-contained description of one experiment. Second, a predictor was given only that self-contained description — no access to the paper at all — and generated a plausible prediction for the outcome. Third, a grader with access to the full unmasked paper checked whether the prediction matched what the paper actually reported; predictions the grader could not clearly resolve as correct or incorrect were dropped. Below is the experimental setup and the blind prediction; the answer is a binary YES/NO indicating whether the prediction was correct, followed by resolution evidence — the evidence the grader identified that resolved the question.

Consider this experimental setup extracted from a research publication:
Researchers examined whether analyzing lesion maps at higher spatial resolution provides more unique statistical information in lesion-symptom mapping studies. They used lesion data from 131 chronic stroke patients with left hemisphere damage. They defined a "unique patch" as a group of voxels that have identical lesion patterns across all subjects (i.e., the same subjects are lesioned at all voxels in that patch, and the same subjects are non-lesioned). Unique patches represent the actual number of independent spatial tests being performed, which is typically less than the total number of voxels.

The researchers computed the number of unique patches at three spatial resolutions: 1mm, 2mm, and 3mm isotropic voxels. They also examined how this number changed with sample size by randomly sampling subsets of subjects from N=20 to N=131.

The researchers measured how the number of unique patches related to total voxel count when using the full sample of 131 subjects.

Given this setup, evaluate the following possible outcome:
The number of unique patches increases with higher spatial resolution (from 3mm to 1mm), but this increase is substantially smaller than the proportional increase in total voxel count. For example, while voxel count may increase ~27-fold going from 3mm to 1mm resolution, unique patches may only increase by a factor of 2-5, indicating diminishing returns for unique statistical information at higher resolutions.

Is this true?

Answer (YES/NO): NO